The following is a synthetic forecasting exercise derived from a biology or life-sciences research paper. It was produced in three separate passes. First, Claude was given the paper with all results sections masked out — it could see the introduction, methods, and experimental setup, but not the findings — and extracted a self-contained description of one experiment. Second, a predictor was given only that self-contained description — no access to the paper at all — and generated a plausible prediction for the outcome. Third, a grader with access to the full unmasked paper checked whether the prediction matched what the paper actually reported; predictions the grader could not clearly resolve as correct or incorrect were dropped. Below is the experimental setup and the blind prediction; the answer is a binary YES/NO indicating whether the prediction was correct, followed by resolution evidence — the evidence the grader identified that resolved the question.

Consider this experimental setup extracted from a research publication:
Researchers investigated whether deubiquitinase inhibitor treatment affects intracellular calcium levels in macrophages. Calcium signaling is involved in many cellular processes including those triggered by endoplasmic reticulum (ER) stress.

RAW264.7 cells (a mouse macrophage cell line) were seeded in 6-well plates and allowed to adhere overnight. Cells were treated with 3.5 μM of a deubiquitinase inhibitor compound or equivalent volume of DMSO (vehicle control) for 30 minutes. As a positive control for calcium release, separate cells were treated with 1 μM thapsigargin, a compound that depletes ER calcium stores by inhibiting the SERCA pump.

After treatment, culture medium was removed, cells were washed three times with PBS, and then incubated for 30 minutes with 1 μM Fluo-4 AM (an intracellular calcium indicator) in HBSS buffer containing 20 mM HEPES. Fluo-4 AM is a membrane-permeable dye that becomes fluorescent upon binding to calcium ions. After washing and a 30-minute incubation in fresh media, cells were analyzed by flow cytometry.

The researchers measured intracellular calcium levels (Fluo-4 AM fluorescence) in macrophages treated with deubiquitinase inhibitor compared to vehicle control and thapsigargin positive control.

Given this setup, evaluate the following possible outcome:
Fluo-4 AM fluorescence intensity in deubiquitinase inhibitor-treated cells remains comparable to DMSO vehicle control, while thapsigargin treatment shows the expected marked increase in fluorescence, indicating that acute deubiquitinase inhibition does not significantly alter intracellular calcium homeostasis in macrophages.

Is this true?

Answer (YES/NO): NO